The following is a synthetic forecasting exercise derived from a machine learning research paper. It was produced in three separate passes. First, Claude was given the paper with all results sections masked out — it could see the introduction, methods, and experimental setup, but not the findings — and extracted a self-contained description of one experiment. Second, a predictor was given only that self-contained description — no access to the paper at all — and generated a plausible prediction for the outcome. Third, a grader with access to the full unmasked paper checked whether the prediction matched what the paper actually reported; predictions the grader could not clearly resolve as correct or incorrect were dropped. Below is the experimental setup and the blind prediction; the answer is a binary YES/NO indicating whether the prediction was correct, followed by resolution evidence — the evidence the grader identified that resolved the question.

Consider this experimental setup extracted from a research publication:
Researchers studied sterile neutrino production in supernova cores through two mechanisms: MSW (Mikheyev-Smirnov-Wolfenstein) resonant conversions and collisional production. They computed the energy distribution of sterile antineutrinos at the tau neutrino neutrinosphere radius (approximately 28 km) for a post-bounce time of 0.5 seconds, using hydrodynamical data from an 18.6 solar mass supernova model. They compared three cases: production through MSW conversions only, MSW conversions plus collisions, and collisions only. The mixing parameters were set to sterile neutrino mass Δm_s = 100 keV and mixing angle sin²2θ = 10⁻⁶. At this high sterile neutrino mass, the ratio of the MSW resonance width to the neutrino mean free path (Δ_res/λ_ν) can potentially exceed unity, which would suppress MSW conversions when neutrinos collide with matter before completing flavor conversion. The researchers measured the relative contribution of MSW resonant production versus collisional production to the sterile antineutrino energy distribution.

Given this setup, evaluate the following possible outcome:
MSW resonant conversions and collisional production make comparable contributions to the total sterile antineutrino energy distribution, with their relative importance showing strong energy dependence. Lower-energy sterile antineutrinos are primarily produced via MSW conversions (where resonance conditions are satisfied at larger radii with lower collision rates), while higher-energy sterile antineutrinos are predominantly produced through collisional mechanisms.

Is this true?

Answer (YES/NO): NO